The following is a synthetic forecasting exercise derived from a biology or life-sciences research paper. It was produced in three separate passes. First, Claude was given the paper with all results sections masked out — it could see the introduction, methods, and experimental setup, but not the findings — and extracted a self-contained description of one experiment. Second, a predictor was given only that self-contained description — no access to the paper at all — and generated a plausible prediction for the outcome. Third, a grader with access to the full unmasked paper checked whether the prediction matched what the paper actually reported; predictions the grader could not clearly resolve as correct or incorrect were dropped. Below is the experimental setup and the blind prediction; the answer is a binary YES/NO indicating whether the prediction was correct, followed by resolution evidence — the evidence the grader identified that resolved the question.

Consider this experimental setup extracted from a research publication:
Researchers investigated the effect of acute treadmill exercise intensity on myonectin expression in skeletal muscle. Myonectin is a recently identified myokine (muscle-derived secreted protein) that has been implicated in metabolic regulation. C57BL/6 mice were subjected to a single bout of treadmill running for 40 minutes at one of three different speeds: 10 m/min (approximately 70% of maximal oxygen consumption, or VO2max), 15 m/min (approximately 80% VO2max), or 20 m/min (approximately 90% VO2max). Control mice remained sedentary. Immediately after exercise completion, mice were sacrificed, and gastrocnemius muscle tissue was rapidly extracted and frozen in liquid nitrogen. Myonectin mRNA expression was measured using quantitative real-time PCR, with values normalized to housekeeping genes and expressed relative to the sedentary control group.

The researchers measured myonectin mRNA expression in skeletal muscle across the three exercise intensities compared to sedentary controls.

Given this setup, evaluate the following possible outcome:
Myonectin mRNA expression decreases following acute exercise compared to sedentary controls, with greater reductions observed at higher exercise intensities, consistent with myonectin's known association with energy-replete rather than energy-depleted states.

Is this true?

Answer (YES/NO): NO